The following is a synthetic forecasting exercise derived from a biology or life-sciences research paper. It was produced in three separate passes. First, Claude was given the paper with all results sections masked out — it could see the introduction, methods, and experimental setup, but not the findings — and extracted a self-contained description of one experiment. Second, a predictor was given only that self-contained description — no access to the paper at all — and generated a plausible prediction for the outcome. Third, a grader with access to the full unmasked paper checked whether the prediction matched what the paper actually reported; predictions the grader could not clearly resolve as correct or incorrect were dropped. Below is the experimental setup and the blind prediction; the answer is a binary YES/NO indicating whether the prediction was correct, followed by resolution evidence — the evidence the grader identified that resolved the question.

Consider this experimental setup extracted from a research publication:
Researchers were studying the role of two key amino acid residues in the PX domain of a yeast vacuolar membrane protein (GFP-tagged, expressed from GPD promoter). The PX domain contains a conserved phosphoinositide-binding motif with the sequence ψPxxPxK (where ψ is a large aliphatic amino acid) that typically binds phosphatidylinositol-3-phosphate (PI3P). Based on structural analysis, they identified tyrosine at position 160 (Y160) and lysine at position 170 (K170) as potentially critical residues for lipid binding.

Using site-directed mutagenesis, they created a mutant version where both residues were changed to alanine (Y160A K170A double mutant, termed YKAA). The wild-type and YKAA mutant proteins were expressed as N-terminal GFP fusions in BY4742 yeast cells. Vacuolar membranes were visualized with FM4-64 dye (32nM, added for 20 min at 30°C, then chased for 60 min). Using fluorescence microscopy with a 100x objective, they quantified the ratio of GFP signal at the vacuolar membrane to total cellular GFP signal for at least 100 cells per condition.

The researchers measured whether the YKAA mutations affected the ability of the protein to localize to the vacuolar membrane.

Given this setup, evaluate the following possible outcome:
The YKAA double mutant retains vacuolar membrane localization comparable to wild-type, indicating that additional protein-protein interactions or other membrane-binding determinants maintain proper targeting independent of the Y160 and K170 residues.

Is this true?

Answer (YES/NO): NO